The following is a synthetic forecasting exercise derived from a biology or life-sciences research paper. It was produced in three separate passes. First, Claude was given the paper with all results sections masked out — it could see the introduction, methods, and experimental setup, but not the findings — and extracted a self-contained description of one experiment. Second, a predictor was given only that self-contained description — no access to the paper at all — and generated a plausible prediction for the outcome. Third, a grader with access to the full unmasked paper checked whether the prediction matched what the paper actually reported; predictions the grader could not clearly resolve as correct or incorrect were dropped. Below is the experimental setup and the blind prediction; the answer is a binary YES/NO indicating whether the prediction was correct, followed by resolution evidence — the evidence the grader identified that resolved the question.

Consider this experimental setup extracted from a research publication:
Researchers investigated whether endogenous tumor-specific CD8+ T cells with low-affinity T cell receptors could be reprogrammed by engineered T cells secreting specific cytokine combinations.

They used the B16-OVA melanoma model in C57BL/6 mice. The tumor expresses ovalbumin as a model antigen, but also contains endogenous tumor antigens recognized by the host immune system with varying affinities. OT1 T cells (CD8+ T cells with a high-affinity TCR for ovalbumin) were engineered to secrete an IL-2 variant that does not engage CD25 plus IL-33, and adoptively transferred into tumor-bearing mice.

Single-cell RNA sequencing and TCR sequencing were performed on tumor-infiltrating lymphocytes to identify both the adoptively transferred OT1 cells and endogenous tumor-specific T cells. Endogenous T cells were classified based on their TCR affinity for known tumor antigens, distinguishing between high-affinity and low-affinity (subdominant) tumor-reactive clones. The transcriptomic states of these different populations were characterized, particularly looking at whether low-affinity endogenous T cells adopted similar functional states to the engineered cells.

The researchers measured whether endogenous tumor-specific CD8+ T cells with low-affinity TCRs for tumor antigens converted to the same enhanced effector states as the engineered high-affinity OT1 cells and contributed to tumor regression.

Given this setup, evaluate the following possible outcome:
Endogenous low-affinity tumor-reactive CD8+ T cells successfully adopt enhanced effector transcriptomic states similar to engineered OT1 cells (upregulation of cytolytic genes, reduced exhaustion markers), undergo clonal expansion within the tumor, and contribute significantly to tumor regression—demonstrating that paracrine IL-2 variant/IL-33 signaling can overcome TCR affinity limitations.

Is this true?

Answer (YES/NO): YES